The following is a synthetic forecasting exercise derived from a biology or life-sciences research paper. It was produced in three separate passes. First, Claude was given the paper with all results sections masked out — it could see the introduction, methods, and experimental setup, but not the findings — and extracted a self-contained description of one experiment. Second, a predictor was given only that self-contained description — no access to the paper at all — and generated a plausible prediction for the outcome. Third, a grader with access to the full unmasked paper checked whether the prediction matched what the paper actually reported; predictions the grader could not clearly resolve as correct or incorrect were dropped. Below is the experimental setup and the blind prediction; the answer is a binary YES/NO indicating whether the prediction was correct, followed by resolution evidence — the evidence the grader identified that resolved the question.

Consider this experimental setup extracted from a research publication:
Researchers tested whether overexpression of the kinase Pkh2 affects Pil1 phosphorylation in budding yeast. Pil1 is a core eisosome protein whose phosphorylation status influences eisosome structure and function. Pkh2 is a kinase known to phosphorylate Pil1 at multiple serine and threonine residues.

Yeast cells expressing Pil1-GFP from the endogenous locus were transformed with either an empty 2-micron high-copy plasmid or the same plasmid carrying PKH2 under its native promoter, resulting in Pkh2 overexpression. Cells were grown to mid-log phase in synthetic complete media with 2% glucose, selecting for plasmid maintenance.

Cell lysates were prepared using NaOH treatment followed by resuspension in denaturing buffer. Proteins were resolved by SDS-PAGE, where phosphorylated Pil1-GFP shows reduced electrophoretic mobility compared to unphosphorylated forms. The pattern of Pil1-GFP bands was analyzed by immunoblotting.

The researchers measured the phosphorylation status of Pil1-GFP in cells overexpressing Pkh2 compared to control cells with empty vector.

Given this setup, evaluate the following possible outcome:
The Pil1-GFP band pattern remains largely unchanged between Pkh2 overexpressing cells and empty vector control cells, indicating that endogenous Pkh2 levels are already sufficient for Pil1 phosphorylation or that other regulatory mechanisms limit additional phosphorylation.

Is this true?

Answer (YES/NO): NO